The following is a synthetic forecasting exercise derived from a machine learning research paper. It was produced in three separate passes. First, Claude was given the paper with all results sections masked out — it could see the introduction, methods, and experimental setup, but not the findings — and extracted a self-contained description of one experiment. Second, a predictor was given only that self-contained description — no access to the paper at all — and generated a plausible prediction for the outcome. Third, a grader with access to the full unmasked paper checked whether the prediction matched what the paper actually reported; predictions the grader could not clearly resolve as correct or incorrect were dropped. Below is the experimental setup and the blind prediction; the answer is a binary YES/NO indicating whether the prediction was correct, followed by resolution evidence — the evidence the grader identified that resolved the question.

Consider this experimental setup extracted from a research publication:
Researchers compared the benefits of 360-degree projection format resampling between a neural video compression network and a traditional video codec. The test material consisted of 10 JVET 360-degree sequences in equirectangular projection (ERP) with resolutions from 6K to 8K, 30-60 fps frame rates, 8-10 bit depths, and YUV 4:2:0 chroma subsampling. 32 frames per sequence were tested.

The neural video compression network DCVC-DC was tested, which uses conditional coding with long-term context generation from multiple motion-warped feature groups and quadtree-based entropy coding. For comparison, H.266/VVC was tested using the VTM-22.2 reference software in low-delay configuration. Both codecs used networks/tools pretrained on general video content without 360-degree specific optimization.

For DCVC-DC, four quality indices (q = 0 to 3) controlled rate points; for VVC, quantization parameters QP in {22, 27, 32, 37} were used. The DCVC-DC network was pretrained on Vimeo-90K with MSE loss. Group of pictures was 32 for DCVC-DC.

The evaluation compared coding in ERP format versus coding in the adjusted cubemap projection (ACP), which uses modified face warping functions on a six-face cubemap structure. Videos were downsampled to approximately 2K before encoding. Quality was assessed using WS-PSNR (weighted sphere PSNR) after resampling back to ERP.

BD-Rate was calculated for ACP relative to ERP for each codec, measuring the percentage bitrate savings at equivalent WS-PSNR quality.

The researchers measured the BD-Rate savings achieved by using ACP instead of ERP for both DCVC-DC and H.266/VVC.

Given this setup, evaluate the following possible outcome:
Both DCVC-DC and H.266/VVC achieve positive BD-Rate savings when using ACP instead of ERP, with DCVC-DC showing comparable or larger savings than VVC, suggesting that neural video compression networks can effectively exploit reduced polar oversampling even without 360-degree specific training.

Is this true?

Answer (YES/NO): YES